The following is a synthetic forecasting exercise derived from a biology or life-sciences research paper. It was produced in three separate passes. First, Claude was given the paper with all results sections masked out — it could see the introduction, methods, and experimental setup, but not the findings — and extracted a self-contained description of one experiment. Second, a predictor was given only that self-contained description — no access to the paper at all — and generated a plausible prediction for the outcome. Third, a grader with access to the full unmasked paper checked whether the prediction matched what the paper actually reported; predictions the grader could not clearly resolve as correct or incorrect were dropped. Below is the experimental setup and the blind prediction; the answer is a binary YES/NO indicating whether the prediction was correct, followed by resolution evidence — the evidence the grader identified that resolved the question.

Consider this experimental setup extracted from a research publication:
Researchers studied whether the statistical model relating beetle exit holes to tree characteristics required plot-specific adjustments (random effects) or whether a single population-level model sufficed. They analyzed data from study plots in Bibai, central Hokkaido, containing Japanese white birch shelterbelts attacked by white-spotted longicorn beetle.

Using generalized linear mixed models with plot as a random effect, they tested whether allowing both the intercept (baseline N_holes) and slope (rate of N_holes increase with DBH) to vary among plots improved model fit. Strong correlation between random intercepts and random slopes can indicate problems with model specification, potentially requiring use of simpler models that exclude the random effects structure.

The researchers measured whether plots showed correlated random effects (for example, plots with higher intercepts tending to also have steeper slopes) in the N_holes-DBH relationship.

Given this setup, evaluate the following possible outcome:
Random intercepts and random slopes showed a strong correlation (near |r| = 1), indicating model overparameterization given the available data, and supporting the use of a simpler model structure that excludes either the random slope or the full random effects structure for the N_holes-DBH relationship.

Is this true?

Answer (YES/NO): YES